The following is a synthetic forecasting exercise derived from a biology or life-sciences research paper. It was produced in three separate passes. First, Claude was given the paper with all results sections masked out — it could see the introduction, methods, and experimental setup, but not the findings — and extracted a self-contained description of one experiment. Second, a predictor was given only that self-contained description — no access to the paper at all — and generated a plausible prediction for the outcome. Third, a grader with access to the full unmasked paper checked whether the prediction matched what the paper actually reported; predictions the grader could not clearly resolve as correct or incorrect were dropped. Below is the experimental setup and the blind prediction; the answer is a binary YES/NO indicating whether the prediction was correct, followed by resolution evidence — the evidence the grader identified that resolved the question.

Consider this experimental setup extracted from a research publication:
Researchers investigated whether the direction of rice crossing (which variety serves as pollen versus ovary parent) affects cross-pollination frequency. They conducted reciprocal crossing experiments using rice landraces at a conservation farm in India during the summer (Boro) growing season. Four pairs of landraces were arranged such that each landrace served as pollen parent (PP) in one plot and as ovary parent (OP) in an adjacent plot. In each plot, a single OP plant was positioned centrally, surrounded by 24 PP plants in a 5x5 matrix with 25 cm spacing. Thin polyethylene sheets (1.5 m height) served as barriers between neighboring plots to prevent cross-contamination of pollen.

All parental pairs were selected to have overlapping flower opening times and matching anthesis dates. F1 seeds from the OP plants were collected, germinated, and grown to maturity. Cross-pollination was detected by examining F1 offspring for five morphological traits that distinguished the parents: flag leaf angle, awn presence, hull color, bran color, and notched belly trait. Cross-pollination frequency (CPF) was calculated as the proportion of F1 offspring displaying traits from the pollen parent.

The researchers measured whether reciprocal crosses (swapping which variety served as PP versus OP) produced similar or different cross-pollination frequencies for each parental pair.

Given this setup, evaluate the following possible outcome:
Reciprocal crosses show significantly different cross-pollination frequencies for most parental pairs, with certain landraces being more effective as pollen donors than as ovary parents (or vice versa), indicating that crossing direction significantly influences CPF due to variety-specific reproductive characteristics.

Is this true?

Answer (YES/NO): NO